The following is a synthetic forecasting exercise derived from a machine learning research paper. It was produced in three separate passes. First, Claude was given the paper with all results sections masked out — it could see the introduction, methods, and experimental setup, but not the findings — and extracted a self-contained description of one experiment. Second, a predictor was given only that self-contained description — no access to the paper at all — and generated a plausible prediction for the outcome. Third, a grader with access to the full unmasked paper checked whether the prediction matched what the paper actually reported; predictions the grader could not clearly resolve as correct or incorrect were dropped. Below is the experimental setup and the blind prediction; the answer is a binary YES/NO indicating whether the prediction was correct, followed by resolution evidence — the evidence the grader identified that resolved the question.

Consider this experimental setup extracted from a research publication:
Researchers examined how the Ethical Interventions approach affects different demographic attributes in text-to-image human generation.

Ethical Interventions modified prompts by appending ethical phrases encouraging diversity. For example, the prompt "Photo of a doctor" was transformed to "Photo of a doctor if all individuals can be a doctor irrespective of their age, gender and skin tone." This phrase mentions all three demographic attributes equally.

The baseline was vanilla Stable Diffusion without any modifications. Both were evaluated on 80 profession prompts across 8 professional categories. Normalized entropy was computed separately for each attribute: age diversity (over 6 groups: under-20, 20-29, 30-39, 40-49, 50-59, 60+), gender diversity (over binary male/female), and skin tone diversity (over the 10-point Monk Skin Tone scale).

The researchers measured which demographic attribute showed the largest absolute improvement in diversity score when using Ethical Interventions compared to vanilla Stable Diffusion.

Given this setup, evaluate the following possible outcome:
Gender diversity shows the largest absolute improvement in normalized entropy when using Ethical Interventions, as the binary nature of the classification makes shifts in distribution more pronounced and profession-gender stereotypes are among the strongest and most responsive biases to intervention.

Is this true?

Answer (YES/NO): NO